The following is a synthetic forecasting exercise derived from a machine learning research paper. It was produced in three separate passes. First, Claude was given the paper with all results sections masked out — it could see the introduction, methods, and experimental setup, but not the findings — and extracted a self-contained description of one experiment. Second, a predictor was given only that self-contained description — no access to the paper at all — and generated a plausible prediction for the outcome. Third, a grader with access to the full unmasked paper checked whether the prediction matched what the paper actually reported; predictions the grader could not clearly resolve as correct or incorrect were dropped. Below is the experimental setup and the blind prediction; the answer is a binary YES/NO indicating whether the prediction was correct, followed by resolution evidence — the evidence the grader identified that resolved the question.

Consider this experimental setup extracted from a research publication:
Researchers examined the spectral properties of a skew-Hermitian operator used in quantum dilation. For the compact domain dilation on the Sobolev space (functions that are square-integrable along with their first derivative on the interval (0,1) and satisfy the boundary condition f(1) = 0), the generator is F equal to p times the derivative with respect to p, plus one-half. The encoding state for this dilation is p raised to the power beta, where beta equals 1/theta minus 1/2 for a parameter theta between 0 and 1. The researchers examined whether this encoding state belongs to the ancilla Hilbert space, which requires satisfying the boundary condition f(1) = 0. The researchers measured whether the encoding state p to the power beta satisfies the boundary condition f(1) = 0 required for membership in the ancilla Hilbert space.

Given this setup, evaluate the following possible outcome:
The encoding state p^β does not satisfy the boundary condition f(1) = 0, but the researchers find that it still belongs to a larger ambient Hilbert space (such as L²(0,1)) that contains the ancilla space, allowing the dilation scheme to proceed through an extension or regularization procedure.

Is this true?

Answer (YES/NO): NO